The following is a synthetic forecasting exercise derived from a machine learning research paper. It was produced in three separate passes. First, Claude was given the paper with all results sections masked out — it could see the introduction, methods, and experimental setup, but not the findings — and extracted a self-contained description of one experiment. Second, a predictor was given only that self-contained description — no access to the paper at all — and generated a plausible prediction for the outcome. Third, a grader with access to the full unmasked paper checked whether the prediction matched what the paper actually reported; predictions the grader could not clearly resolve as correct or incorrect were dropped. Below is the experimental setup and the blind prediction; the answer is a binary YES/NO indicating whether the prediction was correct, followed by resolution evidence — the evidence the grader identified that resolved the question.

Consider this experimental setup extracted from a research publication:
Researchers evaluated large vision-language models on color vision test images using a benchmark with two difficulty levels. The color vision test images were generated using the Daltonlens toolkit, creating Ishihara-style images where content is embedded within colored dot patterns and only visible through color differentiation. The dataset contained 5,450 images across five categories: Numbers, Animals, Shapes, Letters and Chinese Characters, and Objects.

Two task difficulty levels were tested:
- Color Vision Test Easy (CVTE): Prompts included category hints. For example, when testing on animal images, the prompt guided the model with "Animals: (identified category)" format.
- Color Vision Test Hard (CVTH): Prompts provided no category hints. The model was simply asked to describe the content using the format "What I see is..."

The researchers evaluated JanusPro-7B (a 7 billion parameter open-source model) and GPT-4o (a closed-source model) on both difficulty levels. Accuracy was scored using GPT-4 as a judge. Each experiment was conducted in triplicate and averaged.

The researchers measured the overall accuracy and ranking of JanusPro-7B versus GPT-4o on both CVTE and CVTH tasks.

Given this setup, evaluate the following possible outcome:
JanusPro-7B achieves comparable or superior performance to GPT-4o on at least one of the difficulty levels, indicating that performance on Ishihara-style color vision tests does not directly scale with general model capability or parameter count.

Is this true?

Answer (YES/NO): YES